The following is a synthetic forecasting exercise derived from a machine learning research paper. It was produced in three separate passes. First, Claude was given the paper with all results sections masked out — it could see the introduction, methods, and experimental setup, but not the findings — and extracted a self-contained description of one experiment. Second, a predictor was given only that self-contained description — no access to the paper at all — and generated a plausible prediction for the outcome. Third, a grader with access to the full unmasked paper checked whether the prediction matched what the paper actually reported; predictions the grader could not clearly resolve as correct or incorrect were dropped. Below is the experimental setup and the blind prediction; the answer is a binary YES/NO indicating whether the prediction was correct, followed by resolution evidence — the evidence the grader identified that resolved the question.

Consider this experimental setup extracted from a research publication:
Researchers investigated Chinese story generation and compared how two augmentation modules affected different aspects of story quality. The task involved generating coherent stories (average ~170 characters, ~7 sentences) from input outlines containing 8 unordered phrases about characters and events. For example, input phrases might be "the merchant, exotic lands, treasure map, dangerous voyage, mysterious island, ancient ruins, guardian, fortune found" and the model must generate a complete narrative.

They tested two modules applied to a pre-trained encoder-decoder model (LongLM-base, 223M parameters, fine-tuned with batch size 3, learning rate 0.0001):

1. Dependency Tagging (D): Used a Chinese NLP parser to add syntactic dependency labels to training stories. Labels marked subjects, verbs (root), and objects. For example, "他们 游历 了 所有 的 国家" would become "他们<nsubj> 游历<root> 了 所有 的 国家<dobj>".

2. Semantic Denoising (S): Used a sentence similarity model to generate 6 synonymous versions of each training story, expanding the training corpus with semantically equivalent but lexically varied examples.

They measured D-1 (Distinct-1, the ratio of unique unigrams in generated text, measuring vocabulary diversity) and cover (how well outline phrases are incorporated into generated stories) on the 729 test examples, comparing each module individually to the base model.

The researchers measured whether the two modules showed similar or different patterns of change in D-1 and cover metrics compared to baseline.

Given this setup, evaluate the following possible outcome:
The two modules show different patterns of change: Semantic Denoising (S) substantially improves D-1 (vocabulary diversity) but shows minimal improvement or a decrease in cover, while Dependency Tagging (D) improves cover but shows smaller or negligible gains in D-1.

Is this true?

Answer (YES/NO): NO